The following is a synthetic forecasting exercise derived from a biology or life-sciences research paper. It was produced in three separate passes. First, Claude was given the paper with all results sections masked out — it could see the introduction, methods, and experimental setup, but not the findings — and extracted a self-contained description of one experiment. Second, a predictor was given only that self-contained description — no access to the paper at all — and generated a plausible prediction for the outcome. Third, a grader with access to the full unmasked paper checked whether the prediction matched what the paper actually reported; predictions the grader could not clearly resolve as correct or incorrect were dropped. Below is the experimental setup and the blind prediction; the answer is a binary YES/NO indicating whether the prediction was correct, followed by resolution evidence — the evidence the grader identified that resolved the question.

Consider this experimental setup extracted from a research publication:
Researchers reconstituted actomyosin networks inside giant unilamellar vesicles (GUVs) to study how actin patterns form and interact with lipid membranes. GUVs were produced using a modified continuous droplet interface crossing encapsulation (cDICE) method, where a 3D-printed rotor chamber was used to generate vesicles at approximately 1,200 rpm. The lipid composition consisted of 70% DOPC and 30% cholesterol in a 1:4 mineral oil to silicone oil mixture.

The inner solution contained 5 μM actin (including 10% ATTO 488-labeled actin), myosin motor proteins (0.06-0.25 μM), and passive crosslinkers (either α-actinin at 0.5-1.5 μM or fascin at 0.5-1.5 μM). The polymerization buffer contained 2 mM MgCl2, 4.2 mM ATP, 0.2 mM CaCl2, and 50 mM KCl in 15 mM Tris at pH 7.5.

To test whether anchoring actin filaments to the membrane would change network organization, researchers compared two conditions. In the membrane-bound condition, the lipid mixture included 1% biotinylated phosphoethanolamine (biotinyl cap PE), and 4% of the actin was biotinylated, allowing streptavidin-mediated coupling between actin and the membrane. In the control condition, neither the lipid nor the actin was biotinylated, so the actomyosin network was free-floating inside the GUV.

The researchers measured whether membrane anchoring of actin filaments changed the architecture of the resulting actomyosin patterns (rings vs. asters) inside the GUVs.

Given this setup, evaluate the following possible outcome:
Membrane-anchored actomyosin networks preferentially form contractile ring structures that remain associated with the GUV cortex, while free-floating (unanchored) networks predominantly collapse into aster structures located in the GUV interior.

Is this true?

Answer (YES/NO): NO